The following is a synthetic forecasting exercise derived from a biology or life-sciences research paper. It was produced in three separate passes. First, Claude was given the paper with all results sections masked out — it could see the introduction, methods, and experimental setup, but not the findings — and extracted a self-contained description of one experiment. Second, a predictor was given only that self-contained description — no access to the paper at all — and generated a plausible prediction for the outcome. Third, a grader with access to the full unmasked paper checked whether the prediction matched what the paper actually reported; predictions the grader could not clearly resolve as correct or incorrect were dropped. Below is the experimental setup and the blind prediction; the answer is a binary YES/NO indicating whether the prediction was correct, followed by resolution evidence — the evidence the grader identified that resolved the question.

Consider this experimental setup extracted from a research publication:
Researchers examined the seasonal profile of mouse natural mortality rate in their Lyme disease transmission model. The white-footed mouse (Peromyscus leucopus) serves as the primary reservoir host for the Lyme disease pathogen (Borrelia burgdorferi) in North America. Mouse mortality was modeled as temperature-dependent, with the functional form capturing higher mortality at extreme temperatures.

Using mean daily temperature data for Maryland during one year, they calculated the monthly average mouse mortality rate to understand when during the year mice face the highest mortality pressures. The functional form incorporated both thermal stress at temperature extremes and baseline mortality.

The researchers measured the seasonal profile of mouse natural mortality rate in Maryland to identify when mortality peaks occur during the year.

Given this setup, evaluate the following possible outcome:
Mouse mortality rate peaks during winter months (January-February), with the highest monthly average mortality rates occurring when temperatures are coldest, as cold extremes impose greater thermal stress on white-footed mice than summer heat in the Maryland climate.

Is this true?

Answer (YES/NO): NO